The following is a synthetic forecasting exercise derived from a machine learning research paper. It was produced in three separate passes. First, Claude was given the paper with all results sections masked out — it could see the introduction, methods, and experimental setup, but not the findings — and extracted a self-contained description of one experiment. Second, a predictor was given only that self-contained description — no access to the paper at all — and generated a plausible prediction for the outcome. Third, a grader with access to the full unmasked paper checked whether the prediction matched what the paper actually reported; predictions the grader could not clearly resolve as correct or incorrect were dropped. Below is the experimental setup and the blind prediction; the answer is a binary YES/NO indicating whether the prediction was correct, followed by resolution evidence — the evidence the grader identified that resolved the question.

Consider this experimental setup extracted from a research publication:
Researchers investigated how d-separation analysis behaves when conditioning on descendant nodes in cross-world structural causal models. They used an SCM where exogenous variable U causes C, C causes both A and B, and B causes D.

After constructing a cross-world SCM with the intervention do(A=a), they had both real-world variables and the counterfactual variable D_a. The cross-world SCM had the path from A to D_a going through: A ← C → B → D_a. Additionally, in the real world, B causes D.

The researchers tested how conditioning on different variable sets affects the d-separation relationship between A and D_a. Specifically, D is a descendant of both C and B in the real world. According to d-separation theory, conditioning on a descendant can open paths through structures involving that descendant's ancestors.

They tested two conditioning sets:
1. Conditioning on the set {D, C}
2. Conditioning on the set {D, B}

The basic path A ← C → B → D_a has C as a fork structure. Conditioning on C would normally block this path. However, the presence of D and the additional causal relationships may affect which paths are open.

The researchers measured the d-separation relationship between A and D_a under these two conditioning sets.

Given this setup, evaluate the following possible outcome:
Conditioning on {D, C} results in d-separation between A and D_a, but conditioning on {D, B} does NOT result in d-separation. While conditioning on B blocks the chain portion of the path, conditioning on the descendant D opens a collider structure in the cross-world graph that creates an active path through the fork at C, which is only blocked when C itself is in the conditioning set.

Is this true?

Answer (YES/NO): NO